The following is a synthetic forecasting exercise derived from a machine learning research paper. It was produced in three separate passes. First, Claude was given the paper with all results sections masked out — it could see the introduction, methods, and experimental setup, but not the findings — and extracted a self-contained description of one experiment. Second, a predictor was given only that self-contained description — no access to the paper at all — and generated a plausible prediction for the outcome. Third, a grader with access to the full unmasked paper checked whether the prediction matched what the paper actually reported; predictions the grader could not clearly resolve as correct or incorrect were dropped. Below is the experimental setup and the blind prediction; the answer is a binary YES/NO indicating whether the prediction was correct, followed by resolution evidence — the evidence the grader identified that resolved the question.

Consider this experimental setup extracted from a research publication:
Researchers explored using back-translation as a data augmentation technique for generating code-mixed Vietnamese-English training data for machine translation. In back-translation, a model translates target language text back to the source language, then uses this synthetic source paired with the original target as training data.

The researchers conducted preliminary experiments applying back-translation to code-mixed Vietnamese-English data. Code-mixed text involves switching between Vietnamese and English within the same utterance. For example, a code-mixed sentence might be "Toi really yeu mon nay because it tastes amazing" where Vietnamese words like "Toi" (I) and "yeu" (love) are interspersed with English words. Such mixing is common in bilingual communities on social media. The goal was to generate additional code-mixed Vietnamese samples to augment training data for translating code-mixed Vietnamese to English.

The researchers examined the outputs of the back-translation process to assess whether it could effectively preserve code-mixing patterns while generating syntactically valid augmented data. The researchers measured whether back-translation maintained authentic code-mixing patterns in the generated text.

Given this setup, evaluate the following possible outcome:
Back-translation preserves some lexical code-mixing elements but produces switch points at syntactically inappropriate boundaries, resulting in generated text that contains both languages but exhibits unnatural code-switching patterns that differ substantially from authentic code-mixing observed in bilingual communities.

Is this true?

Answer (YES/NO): NO